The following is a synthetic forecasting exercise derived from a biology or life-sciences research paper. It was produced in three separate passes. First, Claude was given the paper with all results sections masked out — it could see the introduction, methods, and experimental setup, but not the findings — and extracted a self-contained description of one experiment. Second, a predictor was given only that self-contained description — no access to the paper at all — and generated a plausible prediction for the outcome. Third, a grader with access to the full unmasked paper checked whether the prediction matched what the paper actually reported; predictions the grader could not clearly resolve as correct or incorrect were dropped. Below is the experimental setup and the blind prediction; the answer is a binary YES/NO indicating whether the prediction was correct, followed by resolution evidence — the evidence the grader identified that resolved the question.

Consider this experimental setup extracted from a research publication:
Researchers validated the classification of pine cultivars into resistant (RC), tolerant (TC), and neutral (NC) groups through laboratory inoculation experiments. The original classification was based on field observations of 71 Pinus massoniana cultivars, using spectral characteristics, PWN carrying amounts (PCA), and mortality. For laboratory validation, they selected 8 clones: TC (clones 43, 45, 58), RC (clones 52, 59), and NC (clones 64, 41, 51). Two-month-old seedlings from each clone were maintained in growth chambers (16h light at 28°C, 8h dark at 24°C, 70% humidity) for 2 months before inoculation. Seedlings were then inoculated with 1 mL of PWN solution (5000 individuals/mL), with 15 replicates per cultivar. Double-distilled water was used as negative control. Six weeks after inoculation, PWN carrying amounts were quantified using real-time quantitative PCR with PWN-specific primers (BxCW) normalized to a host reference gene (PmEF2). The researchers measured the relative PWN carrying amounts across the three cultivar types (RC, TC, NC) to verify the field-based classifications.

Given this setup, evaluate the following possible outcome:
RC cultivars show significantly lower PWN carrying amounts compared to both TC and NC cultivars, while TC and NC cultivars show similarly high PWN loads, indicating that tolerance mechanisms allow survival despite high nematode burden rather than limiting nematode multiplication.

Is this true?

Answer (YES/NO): NO